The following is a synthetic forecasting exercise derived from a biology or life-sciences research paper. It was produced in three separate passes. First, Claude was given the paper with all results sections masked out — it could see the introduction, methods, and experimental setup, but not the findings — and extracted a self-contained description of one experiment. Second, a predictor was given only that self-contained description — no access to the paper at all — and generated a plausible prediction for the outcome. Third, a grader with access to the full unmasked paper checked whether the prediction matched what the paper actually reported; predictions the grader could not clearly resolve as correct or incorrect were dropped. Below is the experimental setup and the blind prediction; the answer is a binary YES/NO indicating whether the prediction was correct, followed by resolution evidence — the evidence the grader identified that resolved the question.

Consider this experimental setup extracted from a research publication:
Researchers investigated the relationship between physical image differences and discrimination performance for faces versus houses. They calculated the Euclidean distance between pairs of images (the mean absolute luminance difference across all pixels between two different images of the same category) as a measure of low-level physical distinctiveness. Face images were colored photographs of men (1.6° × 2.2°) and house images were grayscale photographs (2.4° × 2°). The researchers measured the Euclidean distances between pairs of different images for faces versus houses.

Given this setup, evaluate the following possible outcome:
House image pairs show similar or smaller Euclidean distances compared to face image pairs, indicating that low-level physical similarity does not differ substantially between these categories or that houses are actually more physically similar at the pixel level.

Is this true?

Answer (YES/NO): NO